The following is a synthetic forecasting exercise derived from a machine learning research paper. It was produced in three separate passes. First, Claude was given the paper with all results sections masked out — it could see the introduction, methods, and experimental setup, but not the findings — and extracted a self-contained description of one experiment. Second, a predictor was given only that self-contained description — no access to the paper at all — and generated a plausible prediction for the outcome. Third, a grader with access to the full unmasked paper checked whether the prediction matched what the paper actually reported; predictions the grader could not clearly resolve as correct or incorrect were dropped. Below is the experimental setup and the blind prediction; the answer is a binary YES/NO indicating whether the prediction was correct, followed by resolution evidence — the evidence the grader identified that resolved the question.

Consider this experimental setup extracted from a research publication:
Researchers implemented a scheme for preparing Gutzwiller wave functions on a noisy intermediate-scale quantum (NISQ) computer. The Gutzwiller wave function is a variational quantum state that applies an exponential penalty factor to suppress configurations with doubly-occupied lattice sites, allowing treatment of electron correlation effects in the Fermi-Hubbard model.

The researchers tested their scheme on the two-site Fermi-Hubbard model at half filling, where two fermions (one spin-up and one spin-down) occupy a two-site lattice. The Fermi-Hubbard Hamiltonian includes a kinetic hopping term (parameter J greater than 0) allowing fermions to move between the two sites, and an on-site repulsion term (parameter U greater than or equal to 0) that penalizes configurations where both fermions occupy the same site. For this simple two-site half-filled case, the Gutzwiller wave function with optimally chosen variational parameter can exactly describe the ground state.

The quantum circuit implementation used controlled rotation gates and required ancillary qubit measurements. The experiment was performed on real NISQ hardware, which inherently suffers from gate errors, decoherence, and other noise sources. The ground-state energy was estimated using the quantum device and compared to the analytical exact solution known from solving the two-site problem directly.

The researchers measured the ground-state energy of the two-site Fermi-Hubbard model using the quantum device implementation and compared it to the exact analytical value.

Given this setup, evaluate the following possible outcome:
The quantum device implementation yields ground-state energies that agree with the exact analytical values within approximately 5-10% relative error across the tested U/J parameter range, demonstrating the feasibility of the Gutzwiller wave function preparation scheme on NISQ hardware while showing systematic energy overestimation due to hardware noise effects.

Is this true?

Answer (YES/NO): NO